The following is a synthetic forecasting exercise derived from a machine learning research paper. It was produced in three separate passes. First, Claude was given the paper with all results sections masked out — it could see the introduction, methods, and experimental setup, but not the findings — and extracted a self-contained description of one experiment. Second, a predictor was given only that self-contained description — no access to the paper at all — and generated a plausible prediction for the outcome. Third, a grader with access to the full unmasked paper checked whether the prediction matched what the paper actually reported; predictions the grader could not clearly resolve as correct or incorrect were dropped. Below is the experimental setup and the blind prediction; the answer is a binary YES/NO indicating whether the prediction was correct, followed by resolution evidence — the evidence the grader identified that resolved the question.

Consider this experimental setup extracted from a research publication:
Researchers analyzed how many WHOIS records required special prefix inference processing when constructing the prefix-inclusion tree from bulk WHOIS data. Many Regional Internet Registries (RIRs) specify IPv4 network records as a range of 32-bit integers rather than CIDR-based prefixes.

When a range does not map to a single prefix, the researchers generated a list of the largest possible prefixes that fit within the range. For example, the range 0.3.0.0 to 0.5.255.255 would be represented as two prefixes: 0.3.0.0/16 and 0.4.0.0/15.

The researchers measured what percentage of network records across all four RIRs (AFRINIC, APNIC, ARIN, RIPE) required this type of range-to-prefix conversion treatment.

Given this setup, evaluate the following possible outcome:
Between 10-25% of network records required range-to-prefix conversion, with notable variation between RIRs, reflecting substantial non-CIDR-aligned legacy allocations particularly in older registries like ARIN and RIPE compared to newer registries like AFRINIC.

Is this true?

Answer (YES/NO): NO